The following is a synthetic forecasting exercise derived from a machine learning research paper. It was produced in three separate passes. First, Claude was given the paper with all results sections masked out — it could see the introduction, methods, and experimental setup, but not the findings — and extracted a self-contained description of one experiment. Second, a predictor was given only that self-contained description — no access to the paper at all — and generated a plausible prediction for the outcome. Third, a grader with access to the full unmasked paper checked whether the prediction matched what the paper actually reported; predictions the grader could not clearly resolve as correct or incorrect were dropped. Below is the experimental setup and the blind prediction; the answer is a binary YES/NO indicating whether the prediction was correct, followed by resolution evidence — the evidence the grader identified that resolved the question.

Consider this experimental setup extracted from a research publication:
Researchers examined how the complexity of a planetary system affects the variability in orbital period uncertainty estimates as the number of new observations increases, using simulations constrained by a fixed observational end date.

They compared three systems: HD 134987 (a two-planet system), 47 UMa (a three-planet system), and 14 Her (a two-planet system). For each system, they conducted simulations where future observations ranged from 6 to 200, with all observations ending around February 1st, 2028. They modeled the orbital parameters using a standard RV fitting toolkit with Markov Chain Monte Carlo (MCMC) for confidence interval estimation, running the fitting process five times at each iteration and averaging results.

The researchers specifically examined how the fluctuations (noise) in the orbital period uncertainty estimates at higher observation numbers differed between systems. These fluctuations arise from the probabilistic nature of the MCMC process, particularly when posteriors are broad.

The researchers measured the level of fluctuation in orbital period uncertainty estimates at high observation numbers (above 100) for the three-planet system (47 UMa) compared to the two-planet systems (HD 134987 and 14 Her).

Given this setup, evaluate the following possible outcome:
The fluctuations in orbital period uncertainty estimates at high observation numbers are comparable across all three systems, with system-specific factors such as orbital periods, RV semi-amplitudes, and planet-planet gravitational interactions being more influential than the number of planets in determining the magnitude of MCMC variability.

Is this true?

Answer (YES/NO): NO